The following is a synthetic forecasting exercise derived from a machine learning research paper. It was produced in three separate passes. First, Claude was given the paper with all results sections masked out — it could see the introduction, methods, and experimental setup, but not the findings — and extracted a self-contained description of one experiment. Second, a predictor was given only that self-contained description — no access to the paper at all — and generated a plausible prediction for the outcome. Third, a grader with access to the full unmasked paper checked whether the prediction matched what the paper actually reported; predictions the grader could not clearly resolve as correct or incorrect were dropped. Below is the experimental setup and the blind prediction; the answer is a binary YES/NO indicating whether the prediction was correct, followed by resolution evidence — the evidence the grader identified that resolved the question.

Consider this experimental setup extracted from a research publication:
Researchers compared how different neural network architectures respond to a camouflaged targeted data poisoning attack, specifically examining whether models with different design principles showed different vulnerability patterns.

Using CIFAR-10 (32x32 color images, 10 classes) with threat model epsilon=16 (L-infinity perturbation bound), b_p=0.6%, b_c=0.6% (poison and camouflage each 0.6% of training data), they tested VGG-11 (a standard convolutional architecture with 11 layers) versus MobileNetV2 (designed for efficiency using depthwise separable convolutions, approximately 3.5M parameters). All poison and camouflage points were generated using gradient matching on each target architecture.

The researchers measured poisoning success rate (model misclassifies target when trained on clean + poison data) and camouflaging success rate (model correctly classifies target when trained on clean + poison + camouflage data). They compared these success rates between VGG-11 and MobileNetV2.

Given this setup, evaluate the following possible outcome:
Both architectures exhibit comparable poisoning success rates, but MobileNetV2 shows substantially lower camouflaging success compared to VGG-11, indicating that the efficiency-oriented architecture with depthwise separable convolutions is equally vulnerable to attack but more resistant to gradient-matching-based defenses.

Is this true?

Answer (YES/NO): NO